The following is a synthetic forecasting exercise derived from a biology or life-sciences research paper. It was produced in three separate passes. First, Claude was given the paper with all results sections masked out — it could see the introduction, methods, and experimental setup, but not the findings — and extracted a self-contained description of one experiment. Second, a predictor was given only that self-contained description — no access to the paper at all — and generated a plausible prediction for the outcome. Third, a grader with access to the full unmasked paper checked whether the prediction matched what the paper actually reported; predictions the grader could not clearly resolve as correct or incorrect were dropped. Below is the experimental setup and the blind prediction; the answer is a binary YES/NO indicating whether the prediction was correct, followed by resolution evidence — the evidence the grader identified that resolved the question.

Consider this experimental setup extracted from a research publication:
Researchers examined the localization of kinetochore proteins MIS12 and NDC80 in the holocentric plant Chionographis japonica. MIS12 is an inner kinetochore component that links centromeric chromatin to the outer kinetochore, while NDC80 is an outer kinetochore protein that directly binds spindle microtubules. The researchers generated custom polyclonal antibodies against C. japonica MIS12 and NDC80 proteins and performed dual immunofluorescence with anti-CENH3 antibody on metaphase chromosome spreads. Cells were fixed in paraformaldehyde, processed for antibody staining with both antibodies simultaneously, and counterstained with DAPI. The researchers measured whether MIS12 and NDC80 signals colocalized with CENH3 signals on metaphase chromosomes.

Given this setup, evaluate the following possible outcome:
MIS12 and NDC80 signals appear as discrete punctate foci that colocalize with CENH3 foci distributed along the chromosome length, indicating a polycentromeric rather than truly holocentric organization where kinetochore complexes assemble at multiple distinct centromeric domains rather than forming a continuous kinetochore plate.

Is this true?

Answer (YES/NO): NO